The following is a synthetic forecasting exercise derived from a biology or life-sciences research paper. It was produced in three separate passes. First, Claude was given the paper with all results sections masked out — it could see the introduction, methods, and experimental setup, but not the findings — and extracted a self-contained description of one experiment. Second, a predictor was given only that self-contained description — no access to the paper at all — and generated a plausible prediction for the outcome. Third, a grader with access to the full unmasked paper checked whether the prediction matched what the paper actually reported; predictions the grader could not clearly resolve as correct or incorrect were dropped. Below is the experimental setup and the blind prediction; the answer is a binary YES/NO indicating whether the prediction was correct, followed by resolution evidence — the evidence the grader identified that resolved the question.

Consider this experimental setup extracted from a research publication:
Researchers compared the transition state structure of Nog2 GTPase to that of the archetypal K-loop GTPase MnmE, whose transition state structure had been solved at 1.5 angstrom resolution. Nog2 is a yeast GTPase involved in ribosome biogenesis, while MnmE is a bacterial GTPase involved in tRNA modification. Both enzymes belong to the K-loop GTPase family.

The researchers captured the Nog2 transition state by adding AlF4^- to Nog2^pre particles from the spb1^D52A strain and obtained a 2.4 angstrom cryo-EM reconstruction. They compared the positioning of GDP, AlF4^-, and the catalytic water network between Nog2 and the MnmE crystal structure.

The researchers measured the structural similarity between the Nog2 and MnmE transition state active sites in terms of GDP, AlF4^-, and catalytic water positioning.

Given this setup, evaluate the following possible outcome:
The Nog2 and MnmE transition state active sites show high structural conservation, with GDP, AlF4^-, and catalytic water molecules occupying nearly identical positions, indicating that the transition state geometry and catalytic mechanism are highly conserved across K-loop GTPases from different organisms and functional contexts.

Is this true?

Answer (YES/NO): YES